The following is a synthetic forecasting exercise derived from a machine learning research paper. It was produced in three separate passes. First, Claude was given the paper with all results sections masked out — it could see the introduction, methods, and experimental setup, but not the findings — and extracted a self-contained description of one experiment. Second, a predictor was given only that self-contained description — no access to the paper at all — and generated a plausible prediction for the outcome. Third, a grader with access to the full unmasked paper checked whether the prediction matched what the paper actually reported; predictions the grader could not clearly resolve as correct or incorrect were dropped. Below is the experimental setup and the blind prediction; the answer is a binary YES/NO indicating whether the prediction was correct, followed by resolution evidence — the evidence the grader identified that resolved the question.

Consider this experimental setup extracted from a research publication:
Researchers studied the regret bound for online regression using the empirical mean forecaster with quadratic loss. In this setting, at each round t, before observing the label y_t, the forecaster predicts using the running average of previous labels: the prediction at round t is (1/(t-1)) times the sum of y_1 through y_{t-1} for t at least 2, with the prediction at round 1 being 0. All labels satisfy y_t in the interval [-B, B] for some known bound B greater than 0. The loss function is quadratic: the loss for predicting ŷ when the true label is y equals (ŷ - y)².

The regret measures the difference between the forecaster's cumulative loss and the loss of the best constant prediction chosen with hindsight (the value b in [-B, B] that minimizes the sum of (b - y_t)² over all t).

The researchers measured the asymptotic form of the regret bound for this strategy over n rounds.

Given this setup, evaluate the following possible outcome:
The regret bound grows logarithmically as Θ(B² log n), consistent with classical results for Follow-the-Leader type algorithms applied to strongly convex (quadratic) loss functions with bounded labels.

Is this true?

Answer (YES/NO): NO